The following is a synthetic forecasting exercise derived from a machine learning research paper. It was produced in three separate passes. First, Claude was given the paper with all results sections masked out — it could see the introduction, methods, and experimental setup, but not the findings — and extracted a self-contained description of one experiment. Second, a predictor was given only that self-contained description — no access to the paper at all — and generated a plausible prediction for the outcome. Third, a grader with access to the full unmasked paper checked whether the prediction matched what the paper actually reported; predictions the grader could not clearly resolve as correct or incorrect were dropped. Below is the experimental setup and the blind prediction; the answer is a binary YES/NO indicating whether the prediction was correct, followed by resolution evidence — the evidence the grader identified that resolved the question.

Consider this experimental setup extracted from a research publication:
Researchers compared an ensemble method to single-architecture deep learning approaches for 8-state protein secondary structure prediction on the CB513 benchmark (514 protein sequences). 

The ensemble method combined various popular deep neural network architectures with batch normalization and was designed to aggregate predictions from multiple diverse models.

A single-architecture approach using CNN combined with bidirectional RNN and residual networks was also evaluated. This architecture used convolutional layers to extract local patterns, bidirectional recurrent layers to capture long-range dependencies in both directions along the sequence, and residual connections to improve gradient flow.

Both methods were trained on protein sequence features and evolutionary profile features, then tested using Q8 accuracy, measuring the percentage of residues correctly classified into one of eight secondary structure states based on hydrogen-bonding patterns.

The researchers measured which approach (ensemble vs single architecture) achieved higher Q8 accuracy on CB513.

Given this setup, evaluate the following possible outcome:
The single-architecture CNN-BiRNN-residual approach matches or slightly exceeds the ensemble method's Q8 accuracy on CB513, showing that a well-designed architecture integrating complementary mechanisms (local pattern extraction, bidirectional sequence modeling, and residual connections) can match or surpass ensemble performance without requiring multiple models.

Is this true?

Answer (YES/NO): YES